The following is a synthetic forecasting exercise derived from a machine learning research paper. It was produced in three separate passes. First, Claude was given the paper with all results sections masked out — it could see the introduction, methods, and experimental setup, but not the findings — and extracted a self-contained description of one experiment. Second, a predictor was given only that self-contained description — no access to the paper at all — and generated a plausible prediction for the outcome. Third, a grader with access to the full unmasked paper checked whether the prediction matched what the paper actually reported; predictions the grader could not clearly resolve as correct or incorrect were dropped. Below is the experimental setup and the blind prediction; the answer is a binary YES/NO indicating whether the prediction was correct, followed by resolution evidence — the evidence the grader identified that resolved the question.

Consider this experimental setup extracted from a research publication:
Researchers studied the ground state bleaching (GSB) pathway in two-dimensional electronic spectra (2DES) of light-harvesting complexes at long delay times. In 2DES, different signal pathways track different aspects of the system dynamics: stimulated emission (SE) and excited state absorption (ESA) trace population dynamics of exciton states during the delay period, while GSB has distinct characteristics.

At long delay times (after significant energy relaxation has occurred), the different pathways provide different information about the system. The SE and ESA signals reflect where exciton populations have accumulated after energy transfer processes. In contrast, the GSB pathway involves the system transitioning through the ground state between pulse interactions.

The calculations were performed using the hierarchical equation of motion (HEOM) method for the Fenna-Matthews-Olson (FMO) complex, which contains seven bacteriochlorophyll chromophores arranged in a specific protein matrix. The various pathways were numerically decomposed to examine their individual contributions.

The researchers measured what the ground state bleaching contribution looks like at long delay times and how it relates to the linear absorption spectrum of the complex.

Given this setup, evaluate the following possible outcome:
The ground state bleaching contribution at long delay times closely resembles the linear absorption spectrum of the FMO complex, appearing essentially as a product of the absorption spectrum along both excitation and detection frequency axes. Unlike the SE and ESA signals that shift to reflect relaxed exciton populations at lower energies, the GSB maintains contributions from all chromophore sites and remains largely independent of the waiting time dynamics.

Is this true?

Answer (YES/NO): YES